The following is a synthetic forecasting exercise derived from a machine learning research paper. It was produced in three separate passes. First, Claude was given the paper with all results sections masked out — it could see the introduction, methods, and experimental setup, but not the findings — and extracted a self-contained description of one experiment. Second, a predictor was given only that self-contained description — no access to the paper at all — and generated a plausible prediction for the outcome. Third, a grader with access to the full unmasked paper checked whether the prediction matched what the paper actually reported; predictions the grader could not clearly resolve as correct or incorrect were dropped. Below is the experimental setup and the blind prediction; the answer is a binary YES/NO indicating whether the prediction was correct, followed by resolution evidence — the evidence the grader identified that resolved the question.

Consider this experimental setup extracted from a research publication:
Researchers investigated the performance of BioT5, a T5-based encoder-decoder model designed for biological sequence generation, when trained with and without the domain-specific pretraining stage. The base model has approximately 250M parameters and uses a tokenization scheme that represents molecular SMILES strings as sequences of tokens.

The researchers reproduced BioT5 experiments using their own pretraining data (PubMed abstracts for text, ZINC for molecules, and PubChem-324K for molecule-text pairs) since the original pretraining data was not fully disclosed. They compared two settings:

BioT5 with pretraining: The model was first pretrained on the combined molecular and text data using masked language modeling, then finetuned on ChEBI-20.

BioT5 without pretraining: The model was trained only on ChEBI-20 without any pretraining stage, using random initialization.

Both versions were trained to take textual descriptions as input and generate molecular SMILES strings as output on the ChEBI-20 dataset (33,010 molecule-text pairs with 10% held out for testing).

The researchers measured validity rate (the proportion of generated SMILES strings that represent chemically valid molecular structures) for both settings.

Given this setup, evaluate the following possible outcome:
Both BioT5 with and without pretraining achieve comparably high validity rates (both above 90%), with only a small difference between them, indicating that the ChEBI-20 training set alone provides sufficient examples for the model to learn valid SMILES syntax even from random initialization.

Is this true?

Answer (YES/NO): YES